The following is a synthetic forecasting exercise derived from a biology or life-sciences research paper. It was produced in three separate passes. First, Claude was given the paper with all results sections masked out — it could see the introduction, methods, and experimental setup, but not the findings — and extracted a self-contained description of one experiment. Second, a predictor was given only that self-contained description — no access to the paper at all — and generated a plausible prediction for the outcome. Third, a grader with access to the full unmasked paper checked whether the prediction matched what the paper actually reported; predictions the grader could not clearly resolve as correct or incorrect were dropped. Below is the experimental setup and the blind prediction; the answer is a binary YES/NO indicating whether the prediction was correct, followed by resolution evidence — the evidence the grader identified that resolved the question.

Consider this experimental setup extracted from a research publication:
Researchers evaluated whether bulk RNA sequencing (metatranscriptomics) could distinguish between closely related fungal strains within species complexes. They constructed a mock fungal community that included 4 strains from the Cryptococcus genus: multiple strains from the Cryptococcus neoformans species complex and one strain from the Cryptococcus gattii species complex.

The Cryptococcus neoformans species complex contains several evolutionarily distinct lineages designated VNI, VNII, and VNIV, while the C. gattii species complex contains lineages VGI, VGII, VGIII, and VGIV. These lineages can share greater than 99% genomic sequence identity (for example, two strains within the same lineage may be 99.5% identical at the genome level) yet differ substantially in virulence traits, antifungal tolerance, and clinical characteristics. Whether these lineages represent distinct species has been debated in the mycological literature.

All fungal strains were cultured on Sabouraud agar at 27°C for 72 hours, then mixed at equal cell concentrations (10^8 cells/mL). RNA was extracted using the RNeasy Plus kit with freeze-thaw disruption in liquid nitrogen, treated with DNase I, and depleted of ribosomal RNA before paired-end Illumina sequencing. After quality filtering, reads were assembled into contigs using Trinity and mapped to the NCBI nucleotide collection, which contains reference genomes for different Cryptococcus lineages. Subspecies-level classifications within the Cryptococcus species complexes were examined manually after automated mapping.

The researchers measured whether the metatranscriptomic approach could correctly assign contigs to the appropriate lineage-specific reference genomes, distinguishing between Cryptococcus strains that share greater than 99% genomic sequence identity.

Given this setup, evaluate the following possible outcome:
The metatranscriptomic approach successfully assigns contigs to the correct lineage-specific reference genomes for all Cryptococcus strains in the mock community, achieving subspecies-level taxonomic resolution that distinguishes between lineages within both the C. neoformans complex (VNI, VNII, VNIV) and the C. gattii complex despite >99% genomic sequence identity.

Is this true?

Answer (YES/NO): NO